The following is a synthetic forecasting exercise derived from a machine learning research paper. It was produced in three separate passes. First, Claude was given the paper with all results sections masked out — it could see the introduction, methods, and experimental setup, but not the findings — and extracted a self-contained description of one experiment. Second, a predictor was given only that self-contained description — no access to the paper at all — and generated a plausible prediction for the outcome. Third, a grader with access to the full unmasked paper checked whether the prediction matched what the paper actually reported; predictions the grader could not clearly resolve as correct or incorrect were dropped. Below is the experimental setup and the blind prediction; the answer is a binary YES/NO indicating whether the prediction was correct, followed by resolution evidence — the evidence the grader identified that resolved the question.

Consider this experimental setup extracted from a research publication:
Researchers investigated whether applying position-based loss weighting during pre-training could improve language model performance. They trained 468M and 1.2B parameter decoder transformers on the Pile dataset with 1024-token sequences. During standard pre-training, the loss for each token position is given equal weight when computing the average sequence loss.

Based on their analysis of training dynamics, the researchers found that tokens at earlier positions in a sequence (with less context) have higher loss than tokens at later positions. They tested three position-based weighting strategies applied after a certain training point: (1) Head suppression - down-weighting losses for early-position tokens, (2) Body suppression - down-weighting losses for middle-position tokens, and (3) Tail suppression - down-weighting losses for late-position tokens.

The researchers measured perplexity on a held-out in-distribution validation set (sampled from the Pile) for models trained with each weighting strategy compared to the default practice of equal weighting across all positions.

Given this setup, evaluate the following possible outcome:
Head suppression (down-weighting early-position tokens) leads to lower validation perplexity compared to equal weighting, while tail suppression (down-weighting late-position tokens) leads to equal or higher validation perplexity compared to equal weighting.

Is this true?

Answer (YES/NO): NO